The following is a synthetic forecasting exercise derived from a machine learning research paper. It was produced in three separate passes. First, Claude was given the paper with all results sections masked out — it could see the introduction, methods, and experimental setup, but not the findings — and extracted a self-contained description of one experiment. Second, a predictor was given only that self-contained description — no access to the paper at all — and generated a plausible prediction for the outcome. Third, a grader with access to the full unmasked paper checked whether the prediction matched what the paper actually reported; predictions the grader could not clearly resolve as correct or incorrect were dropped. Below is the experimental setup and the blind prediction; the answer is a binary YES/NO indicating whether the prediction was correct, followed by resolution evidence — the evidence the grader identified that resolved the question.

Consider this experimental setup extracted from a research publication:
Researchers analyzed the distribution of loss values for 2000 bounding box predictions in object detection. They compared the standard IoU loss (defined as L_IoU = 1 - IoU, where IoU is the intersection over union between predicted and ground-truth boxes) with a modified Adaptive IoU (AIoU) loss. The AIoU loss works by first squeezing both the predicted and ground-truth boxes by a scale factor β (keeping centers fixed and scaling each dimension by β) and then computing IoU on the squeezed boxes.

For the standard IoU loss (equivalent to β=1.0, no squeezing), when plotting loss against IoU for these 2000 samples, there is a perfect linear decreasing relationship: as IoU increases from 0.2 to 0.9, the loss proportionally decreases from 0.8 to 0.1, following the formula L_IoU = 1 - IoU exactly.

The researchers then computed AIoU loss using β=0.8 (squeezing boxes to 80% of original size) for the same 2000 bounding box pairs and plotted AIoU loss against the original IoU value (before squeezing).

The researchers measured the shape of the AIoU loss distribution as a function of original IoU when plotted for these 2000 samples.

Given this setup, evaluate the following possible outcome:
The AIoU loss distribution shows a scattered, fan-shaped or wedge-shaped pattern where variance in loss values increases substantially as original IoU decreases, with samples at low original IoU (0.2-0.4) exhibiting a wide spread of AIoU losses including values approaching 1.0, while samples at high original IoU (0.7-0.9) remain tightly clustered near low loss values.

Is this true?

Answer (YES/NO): NO